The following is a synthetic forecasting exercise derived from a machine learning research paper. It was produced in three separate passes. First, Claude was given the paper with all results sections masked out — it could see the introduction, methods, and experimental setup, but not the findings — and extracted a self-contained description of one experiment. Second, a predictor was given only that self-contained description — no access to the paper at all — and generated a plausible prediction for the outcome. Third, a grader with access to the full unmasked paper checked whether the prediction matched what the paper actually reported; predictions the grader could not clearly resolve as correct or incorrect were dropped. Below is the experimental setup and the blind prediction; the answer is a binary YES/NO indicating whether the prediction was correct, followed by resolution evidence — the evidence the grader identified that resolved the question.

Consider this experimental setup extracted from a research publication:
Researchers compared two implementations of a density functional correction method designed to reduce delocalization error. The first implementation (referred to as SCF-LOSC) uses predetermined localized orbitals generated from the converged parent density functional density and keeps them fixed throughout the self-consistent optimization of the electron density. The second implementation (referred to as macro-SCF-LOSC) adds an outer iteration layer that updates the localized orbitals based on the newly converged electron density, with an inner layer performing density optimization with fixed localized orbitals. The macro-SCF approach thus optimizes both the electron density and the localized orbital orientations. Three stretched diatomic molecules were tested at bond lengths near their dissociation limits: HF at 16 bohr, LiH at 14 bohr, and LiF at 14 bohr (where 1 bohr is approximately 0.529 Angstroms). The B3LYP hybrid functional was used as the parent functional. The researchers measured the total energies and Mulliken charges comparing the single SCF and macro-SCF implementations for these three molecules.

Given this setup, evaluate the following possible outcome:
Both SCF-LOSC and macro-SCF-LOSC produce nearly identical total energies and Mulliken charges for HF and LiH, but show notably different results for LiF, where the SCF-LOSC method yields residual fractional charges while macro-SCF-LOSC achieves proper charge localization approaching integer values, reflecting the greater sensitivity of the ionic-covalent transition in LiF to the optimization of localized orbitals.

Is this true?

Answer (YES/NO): NO